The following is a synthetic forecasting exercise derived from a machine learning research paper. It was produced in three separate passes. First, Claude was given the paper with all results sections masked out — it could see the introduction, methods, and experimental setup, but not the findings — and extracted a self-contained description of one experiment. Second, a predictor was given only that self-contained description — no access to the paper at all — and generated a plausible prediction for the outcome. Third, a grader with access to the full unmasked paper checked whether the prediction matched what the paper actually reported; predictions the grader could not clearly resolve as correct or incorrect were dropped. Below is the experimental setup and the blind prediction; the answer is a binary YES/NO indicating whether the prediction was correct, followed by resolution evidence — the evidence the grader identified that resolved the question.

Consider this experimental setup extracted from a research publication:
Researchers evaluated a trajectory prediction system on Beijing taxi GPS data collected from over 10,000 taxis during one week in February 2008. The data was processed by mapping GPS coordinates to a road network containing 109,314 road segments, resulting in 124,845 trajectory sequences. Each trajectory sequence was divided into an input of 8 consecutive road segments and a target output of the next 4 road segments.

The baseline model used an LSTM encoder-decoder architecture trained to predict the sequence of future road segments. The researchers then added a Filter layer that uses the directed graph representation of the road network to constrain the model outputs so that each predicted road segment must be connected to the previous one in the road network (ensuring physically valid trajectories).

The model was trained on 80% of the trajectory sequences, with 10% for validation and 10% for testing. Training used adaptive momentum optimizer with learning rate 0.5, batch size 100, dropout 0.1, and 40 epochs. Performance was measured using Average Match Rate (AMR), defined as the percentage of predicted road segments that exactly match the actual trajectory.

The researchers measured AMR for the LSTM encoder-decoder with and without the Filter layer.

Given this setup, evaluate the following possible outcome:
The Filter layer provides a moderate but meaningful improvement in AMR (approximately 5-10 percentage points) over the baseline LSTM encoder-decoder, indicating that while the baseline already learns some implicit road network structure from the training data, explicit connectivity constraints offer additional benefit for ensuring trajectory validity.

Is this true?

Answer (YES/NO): NO